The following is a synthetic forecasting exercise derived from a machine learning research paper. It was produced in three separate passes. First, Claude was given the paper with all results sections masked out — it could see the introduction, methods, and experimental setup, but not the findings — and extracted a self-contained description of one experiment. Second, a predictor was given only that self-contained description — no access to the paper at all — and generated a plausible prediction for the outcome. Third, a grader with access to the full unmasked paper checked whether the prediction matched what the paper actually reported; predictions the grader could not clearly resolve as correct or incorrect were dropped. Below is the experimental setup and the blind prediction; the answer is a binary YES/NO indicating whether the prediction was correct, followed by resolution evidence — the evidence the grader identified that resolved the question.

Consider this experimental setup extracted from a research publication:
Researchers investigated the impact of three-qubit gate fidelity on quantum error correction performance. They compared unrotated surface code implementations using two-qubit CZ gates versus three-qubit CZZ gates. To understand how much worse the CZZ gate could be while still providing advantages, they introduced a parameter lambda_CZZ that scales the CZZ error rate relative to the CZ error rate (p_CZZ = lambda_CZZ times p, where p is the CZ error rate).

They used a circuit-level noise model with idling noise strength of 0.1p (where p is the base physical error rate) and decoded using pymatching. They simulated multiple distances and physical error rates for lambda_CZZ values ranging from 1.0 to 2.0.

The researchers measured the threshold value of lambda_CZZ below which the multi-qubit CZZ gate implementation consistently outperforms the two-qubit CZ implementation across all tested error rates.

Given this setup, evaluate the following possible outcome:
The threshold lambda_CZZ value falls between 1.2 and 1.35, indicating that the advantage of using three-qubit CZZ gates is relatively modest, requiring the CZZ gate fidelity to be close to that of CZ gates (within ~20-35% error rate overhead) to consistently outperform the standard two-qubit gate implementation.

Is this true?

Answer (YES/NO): NO